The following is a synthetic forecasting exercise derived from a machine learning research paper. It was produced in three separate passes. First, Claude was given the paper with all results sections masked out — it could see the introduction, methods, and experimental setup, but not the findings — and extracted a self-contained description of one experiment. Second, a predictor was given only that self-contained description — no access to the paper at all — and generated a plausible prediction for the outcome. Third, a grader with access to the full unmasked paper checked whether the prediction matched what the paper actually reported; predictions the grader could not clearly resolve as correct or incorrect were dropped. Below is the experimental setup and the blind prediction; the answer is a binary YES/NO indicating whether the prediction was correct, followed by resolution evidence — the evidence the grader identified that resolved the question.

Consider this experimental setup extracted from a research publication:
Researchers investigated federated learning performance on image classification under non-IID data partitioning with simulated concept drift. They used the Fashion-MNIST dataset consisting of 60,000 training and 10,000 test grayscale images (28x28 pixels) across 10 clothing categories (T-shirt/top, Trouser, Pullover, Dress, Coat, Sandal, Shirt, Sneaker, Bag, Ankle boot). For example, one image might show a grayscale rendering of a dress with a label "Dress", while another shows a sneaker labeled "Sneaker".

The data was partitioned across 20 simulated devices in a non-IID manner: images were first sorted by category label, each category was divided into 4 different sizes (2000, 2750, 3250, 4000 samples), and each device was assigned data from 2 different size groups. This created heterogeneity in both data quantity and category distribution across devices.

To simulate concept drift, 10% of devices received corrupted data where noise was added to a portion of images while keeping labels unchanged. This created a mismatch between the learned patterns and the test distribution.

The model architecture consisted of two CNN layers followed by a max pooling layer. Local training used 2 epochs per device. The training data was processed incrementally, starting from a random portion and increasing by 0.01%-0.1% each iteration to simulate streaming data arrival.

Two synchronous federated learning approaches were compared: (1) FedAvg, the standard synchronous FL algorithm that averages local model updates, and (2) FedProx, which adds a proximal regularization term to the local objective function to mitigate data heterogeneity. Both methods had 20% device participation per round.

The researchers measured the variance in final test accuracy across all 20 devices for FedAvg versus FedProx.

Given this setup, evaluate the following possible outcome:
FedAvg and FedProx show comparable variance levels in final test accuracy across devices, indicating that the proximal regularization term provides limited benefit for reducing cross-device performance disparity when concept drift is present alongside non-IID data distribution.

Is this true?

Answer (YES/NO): NO